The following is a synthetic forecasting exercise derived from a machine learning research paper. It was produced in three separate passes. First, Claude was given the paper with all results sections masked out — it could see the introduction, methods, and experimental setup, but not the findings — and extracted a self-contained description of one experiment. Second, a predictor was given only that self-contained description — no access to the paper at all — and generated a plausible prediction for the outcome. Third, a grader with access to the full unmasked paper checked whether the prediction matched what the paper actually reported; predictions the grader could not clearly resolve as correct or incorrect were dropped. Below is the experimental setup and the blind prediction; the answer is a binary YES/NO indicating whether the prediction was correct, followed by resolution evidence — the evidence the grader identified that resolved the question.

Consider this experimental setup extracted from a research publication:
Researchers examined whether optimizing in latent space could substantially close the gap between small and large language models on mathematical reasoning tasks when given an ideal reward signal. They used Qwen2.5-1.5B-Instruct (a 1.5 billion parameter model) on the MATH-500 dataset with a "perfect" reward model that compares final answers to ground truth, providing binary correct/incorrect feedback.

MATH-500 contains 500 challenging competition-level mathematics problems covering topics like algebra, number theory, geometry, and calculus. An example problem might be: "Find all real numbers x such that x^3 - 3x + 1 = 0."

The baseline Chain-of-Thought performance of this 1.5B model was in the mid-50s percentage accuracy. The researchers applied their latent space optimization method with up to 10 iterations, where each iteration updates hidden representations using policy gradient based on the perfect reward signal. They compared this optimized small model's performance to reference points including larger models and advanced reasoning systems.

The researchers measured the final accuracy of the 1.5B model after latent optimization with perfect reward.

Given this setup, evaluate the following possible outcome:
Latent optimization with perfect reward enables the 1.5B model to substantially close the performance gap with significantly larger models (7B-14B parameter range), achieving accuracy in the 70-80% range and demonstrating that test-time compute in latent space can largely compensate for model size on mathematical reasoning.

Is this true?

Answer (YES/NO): YES